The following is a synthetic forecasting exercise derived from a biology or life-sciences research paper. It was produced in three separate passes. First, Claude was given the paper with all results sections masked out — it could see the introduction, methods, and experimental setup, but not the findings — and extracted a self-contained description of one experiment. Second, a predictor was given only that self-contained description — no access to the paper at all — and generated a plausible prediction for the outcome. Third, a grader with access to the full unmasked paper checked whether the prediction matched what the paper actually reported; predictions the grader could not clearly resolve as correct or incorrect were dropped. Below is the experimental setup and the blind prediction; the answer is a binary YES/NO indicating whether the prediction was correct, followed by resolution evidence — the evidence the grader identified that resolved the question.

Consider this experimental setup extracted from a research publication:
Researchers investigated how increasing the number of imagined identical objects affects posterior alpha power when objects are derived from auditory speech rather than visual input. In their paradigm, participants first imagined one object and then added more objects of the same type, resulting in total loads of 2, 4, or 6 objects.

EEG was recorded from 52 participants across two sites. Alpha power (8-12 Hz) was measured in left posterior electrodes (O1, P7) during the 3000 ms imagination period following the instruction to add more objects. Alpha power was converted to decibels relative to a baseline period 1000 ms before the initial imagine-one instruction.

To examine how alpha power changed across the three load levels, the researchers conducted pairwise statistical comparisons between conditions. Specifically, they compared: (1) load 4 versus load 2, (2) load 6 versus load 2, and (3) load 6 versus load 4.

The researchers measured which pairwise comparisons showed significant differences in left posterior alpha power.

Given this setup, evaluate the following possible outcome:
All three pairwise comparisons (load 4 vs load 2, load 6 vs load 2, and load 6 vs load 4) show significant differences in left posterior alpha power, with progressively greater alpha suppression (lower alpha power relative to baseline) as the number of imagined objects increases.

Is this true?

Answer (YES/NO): NO